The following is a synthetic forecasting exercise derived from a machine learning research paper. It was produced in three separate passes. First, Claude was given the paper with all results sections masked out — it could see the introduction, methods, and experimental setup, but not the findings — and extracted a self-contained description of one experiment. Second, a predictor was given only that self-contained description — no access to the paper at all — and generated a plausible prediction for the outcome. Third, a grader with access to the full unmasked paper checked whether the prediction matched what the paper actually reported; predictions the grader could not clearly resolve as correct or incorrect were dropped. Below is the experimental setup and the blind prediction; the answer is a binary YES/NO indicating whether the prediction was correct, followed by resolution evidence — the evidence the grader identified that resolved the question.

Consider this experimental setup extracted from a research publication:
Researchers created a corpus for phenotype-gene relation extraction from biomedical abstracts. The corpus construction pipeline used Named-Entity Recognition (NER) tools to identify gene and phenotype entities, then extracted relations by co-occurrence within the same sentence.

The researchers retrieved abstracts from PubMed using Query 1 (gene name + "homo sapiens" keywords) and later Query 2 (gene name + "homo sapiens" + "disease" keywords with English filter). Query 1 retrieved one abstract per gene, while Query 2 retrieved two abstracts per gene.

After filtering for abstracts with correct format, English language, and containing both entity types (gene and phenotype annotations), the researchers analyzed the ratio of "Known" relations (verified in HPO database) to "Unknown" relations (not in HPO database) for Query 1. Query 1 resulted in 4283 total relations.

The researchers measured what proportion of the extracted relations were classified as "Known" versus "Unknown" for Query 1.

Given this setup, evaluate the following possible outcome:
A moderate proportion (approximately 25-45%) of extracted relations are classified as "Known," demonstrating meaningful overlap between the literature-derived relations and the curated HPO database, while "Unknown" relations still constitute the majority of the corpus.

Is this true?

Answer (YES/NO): YES